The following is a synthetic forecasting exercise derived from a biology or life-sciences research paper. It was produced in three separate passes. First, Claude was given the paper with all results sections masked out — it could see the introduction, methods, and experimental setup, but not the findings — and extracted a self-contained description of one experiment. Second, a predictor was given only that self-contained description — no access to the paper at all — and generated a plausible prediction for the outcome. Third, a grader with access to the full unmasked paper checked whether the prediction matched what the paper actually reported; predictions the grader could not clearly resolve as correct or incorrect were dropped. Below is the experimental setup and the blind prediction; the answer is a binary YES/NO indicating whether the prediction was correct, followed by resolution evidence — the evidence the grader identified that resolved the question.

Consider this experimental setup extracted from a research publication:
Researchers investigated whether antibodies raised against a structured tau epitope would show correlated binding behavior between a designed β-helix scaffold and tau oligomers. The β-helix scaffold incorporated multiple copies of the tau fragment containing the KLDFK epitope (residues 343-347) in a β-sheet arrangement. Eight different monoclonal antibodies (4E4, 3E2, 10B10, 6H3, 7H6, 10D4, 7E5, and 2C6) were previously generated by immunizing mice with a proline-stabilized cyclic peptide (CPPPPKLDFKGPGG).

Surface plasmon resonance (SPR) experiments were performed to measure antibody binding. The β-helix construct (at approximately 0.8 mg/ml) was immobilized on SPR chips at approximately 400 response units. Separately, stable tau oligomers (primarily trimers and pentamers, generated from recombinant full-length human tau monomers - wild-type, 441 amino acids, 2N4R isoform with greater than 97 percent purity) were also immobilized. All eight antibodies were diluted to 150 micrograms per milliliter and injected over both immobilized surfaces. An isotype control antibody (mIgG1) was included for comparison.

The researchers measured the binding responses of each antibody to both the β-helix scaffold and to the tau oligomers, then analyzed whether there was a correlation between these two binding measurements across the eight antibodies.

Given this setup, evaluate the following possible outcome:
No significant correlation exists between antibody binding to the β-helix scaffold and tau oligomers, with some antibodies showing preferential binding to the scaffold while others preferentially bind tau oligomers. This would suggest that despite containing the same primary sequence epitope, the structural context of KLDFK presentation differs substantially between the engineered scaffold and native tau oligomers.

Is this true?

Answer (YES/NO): NO